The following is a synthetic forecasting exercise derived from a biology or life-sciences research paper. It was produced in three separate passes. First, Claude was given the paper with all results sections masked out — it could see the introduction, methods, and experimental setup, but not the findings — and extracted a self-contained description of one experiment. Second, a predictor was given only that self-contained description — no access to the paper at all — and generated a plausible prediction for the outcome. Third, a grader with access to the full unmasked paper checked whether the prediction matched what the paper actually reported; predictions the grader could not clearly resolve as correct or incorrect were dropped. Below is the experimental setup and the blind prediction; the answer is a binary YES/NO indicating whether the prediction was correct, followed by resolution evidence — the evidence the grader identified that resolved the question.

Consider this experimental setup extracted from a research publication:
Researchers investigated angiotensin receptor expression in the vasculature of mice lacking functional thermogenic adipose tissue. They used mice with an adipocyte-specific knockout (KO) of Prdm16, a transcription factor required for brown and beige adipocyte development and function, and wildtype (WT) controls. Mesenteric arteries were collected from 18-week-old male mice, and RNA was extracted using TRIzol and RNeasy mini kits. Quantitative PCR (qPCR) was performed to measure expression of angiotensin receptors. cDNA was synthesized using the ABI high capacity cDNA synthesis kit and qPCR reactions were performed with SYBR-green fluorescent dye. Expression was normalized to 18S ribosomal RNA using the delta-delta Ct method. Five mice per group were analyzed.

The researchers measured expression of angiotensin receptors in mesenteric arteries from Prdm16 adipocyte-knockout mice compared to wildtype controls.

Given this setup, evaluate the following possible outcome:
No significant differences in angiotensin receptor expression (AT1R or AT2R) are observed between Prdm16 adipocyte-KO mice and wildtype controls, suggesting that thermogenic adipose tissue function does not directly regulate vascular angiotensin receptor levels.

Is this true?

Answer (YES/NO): YES